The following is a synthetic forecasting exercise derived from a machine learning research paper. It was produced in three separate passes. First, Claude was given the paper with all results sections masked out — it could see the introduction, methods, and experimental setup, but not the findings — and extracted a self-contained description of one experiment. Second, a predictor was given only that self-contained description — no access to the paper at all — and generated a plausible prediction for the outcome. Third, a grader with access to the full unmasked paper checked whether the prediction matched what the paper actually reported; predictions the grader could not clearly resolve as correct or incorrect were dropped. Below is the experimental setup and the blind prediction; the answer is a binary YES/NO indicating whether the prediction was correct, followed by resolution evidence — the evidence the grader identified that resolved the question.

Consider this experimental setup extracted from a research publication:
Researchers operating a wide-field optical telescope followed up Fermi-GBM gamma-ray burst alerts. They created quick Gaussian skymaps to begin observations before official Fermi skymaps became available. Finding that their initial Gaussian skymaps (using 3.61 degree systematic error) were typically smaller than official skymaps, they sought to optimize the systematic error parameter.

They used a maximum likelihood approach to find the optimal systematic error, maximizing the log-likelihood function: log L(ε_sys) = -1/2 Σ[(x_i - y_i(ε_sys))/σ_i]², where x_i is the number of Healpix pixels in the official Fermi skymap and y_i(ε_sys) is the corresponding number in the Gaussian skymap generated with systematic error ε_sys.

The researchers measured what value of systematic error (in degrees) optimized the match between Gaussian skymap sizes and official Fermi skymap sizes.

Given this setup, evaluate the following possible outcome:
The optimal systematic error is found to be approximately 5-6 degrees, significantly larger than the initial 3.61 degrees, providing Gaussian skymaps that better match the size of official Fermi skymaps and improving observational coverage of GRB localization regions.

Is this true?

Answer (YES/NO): YES